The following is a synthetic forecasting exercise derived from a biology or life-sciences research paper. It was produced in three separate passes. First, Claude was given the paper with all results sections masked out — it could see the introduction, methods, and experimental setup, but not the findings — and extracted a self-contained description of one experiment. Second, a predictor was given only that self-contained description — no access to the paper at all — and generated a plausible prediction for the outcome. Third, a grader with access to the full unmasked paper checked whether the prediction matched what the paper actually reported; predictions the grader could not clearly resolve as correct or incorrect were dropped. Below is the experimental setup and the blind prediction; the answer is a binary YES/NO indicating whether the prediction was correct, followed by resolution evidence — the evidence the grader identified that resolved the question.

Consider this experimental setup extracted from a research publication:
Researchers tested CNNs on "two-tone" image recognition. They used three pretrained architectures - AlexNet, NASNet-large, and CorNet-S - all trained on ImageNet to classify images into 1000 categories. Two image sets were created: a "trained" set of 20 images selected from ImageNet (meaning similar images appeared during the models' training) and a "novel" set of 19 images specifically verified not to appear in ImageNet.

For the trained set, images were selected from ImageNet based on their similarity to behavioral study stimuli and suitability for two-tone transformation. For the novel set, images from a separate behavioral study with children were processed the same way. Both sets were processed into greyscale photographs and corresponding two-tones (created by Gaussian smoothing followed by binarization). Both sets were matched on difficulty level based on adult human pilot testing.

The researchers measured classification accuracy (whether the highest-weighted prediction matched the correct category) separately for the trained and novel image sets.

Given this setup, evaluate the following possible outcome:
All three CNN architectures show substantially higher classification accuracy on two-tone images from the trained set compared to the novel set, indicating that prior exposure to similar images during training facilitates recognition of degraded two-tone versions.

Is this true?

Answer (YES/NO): NO